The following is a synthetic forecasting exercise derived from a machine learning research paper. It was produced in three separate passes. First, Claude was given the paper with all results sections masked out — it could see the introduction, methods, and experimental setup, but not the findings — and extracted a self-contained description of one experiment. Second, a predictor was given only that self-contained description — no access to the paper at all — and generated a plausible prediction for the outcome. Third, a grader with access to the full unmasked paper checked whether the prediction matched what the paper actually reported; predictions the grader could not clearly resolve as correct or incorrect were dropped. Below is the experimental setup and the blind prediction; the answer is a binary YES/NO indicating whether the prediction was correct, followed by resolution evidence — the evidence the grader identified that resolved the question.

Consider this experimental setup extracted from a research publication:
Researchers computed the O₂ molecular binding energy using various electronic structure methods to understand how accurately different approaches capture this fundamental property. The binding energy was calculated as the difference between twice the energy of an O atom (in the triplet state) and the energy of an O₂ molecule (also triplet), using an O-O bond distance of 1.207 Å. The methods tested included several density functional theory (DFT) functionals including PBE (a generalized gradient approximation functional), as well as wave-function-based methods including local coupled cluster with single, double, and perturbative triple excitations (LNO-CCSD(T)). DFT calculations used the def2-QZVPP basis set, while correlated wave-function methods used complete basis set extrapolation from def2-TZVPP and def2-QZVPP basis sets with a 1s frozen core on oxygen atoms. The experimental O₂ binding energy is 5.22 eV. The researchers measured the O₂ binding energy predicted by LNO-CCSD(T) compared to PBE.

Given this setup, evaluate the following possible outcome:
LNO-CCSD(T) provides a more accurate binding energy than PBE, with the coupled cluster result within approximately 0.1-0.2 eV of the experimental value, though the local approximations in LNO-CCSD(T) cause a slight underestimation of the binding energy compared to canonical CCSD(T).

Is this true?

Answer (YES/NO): NO